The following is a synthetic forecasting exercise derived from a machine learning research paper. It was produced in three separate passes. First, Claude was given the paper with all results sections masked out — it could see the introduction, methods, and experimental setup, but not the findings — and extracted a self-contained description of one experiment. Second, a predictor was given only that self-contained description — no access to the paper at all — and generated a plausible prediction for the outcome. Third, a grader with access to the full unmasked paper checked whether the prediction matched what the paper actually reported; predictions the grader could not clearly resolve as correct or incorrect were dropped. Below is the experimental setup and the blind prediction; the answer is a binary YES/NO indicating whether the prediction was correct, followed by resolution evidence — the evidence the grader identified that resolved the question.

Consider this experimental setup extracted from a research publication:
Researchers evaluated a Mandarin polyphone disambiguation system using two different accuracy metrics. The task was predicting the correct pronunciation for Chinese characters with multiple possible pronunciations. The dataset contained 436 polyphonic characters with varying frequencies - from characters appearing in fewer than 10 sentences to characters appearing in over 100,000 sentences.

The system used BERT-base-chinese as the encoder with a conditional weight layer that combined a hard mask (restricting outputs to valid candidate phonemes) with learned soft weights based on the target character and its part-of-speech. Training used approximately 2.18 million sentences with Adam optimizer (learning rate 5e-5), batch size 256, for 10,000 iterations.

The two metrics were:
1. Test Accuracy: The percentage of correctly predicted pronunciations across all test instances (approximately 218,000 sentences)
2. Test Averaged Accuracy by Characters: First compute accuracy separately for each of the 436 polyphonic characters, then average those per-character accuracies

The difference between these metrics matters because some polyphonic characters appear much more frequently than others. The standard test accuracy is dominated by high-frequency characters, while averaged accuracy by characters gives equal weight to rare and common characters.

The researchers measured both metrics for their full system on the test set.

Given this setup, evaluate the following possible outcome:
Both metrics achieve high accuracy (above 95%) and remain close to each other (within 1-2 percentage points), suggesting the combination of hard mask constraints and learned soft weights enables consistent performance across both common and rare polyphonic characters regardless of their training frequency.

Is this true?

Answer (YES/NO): NO